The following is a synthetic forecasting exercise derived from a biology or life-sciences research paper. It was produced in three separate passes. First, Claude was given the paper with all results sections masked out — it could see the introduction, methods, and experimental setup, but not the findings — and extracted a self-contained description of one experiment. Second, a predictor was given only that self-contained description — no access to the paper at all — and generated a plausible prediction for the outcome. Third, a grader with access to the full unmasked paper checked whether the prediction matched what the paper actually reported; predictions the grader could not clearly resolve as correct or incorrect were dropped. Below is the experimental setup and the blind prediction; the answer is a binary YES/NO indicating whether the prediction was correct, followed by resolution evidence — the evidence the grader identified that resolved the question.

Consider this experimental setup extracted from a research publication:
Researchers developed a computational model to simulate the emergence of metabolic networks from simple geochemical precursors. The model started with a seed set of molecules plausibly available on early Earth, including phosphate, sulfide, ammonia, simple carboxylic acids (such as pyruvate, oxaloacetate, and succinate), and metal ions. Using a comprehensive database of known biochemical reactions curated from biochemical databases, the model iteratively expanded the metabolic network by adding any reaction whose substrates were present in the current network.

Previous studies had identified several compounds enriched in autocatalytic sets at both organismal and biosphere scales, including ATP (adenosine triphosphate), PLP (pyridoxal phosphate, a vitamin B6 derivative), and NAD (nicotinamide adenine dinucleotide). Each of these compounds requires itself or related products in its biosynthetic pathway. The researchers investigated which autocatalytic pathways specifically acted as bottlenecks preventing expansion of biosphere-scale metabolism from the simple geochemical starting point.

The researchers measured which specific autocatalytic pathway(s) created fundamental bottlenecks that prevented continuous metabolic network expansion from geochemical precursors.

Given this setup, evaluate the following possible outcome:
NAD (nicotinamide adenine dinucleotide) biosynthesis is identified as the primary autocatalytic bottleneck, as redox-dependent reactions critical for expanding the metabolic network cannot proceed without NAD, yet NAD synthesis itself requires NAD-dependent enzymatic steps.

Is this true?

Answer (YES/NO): NO